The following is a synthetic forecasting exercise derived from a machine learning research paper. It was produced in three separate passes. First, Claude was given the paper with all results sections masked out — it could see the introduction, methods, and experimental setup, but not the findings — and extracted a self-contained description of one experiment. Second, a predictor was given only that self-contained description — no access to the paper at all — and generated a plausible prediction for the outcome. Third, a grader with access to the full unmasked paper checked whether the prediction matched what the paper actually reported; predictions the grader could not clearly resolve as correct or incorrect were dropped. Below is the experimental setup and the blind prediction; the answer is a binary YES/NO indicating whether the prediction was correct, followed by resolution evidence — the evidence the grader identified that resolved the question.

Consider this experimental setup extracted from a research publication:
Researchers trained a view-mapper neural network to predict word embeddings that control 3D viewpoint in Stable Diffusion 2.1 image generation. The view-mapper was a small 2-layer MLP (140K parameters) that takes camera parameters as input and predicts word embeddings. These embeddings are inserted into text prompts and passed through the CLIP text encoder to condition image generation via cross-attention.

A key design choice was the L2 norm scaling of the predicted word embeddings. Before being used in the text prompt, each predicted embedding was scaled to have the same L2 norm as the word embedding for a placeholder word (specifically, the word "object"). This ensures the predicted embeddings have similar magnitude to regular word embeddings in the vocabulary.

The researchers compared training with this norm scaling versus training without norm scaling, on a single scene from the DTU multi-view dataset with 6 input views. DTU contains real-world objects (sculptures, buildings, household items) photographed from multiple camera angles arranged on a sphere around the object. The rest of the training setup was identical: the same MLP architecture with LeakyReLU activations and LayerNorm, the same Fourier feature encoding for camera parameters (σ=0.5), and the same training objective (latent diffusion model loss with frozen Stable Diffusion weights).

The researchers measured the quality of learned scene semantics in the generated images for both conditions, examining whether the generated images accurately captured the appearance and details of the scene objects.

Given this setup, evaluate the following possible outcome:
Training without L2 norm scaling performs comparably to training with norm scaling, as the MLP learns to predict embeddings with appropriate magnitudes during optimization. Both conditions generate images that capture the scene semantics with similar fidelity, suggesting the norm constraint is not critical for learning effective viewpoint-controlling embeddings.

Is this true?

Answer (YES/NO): NO